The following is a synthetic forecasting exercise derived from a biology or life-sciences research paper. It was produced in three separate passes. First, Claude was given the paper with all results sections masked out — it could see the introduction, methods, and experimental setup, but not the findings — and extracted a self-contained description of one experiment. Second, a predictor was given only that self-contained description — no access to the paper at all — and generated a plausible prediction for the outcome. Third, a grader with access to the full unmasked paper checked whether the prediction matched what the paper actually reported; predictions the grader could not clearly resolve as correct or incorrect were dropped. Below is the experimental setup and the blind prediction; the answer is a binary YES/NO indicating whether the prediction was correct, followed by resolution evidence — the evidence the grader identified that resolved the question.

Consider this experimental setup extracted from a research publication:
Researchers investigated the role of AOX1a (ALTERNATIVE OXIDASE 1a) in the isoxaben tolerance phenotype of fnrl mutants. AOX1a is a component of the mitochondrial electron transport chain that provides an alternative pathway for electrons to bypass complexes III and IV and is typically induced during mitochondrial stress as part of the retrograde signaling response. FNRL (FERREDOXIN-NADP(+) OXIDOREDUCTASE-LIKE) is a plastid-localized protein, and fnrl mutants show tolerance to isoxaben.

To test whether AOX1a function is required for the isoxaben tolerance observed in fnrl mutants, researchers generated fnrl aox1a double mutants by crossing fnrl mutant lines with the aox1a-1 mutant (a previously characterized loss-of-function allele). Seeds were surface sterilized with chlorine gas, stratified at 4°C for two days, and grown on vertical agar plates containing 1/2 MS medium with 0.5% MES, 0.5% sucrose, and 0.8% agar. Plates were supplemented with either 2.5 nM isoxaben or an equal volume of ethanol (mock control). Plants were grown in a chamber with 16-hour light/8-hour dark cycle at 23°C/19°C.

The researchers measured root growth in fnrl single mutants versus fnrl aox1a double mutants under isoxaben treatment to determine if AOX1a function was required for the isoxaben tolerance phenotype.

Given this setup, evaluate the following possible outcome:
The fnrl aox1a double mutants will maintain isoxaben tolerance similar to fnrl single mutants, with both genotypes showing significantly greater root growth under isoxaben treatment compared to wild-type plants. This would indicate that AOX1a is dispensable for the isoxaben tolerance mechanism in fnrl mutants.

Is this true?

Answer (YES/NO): YES